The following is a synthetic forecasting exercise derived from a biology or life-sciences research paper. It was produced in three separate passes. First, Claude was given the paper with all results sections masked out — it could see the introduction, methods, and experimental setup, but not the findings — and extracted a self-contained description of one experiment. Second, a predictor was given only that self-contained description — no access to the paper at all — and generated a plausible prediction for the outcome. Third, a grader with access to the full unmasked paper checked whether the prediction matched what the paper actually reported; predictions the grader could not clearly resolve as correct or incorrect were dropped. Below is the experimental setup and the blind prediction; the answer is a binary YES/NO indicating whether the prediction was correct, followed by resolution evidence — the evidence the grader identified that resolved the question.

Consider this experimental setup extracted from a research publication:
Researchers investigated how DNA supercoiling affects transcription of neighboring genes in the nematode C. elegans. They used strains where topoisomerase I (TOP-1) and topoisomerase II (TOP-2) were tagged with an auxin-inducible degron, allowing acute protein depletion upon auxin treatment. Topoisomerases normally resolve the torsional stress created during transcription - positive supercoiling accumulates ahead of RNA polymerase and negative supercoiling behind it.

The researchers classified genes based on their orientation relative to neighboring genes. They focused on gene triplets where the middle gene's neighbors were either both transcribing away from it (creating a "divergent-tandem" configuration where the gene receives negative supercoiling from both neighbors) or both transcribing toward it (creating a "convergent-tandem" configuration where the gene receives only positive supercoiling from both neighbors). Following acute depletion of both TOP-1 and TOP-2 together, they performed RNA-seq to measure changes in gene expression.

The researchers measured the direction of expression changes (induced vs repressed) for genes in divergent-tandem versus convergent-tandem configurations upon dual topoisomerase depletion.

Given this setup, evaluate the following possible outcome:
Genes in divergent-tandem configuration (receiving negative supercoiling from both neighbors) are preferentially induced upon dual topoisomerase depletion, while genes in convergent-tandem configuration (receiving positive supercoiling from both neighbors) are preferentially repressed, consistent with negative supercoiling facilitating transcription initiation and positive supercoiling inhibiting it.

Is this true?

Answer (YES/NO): YES